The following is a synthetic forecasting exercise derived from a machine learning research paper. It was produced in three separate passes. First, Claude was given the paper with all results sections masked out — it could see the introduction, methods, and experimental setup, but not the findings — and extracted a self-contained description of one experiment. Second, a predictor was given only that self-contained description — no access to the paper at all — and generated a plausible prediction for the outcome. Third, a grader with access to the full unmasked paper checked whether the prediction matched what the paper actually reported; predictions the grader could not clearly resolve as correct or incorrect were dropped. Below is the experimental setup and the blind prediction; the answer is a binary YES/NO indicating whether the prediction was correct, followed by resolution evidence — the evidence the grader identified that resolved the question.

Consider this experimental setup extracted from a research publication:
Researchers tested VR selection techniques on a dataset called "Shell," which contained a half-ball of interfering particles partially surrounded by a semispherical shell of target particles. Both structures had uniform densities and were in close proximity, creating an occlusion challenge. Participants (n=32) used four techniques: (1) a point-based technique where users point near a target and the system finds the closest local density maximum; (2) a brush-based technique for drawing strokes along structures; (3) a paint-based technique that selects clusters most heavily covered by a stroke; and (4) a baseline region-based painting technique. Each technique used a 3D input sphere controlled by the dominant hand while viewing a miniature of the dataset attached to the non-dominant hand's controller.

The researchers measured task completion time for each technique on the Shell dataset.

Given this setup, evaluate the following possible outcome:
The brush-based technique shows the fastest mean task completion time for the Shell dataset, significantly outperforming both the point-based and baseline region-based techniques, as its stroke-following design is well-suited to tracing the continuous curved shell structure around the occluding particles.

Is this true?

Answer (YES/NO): NO